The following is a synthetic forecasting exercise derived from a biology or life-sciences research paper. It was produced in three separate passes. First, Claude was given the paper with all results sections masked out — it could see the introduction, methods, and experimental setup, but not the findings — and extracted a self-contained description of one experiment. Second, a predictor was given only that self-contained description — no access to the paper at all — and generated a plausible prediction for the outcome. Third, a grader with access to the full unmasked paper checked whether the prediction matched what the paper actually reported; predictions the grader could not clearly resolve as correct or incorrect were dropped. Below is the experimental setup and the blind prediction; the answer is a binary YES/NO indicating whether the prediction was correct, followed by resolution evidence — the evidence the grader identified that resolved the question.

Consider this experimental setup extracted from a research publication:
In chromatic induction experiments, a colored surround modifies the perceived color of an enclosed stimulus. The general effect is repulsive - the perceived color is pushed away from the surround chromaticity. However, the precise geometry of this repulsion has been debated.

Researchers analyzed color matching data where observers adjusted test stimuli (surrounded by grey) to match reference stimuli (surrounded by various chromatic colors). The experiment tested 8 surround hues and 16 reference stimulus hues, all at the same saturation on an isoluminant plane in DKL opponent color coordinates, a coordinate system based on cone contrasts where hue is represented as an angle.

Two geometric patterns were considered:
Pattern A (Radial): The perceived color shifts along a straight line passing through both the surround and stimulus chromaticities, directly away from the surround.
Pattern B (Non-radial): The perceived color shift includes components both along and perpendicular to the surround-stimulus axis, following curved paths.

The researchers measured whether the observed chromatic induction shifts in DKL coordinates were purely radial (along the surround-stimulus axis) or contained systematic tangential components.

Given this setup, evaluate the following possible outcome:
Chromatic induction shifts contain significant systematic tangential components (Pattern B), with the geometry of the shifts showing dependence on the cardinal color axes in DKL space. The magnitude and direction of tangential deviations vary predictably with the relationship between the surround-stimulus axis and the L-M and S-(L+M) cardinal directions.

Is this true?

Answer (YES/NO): YES